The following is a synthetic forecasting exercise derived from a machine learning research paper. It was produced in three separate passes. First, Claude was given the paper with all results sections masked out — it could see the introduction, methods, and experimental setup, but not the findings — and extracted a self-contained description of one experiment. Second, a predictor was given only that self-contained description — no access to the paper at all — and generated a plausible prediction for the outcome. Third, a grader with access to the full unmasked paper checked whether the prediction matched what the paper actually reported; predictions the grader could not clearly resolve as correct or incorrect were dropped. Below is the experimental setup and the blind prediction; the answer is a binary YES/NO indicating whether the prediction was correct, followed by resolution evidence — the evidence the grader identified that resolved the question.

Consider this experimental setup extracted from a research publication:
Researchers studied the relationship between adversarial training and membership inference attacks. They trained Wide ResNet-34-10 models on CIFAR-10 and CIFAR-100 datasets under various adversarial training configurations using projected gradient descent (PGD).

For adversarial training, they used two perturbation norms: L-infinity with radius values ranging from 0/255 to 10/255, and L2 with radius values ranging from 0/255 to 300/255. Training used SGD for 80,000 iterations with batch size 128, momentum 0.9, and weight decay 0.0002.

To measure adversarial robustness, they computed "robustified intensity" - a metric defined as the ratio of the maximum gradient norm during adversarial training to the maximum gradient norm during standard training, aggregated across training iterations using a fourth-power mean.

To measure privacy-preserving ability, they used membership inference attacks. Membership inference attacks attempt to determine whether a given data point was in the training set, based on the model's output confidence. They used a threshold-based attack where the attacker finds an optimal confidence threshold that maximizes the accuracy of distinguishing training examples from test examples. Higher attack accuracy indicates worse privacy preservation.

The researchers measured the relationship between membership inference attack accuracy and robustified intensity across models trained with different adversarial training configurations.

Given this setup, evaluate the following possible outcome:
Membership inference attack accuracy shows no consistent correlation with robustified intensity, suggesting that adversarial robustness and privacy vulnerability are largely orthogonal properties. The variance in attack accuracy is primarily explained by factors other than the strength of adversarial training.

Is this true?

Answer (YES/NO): NO